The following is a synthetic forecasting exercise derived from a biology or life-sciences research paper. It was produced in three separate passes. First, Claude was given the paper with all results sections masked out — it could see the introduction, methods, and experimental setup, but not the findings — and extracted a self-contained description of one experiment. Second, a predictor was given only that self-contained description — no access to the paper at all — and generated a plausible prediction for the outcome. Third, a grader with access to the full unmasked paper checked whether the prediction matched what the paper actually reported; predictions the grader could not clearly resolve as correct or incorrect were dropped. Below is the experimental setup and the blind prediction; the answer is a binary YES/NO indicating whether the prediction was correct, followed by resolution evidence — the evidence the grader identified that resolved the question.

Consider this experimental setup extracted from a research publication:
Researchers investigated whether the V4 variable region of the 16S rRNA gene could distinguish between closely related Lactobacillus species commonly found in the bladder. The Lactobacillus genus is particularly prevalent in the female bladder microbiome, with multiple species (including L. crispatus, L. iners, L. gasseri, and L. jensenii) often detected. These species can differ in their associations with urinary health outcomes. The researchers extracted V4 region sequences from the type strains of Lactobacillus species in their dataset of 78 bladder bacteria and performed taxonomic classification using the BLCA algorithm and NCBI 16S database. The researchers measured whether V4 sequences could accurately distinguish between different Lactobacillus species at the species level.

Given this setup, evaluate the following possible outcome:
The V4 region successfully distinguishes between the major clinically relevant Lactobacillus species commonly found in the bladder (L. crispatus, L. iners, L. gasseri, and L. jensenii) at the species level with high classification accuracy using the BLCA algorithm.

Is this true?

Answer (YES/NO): NO